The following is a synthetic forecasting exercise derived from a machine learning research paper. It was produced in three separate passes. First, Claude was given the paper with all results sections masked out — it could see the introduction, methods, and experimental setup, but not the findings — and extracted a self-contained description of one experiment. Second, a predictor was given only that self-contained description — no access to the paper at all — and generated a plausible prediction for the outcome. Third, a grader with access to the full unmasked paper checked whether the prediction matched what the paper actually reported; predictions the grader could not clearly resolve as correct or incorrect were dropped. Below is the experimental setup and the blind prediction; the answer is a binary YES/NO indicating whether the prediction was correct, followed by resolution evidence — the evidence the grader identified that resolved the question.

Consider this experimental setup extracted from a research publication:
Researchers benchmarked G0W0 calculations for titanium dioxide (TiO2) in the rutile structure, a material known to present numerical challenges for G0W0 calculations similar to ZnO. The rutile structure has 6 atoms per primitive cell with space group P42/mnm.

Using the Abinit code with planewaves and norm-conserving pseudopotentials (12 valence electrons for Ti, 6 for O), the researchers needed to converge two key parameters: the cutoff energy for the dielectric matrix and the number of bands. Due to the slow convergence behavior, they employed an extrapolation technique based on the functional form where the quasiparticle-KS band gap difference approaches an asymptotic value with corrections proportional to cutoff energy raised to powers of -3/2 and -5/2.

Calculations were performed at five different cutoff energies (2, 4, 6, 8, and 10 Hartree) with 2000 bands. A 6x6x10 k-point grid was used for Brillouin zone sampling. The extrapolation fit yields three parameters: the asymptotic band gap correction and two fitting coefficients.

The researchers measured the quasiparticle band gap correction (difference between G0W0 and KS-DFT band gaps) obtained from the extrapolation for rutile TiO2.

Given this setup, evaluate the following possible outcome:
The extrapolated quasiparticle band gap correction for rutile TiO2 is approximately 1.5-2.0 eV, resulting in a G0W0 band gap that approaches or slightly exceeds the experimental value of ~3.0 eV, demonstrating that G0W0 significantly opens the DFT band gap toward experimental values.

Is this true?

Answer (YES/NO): YES